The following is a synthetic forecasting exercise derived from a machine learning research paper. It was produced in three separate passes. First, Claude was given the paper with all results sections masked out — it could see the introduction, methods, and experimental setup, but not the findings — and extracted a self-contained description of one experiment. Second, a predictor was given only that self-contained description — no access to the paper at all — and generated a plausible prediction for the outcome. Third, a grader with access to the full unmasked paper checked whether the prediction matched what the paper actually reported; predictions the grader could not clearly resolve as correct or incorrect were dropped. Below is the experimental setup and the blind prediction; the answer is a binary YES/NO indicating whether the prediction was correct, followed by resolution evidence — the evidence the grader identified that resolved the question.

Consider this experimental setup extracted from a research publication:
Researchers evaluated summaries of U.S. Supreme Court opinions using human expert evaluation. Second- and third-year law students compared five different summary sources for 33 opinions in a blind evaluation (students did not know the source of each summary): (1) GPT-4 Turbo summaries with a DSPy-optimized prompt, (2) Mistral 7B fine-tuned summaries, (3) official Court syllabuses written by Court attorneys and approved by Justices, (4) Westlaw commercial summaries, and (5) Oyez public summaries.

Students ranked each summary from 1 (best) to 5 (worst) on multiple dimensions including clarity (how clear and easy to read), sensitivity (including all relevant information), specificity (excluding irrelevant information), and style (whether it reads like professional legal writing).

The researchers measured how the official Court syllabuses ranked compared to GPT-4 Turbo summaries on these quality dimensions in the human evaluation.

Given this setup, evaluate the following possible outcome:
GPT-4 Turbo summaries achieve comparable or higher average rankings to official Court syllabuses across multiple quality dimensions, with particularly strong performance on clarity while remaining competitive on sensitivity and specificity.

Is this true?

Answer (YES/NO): YES